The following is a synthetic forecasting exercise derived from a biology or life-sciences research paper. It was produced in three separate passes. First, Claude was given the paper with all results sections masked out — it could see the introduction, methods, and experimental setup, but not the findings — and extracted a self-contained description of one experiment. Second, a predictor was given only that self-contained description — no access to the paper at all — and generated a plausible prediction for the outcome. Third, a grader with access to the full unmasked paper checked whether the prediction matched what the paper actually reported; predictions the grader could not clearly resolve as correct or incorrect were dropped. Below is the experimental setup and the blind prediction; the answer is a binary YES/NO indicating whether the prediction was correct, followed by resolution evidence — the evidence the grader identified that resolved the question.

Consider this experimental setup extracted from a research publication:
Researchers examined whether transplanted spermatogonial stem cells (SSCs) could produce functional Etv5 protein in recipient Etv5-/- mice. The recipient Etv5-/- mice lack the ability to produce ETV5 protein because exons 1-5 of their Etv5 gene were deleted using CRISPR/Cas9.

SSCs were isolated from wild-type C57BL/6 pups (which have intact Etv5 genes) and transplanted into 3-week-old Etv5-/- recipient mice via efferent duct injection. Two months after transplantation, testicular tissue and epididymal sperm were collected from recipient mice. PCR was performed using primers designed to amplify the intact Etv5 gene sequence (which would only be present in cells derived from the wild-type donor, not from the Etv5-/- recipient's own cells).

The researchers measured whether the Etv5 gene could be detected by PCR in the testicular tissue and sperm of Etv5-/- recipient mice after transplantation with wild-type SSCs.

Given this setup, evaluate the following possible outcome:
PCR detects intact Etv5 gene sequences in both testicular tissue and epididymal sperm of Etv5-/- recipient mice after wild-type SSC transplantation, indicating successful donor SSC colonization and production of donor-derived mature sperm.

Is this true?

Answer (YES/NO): YES